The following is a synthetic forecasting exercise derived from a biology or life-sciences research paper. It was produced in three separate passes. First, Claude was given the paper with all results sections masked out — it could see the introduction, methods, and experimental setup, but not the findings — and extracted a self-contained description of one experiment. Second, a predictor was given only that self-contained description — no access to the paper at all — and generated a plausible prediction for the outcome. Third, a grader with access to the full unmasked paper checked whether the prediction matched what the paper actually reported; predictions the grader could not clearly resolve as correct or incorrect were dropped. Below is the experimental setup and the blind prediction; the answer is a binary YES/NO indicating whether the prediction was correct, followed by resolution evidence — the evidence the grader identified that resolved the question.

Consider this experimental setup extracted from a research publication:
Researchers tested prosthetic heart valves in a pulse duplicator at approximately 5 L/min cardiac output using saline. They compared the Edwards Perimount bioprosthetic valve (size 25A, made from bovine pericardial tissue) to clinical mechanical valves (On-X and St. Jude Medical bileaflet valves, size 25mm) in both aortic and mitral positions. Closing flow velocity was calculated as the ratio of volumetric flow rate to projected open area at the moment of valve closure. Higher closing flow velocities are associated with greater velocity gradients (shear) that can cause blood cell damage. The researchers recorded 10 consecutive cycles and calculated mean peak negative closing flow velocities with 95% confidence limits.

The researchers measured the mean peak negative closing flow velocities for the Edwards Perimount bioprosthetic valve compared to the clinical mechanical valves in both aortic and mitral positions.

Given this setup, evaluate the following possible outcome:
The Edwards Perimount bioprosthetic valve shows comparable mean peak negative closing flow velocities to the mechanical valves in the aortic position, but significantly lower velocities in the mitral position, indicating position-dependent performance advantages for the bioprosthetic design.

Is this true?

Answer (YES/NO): NO